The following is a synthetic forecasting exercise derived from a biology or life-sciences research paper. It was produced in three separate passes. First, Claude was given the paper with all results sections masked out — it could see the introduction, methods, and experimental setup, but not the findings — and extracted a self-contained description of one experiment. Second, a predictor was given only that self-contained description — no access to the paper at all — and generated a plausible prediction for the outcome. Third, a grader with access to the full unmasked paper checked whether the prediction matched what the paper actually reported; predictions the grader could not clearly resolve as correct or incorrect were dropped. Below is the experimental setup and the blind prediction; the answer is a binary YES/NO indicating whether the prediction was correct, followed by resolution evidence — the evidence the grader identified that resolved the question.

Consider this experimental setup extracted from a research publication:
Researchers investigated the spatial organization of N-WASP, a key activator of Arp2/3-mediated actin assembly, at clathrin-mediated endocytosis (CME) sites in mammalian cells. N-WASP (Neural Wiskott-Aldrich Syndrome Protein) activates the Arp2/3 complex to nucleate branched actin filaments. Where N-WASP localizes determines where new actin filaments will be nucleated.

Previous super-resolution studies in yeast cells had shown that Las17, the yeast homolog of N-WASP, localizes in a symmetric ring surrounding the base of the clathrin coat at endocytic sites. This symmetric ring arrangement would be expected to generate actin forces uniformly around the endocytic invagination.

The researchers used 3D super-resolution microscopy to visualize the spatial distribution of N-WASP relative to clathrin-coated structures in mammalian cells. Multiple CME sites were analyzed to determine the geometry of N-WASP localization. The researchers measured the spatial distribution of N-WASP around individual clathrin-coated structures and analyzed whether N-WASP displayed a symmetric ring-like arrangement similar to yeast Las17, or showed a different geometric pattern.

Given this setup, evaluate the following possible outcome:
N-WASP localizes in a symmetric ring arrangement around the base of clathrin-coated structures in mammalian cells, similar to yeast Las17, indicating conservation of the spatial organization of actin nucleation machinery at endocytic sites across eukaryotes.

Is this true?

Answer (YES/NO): NO